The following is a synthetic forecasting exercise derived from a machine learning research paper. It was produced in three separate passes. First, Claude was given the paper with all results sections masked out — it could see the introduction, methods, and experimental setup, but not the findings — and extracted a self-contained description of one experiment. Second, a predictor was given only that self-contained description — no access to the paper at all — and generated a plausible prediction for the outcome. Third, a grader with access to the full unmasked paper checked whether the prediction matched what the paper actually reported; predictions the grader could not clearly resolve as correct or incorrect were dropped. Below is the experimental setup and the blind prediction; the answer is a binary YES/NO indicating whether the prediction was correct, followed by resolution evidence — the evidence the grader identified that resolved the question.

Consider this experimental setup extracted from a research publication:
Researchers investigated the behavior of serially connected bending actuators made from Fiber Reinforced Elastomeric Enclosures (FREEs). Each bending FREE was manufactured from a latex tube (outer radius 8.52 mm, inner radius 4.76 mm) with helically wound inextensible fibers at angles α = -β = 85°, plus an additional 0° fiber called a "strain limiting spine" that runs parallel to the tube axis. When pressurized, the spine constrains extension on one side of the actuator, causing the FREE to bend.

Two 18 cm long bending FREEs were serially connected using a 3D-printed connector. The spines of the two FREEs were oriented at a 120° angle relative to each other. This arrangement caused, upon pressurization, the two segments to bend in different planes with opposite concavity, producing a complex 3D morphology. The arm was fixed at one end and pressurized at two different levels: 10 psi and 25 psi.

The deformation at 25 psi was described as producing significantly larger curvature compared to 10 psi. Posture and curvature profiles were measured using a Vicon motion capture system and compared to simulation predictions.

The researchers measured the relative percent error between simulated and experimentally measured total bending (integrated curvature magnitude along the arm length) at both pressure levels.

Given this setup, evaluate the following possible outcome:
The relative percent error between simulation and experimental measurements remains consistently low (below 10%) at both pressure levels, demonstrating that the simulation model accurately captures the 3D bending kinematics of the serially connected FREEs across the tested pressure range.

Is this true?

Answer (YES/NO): YES